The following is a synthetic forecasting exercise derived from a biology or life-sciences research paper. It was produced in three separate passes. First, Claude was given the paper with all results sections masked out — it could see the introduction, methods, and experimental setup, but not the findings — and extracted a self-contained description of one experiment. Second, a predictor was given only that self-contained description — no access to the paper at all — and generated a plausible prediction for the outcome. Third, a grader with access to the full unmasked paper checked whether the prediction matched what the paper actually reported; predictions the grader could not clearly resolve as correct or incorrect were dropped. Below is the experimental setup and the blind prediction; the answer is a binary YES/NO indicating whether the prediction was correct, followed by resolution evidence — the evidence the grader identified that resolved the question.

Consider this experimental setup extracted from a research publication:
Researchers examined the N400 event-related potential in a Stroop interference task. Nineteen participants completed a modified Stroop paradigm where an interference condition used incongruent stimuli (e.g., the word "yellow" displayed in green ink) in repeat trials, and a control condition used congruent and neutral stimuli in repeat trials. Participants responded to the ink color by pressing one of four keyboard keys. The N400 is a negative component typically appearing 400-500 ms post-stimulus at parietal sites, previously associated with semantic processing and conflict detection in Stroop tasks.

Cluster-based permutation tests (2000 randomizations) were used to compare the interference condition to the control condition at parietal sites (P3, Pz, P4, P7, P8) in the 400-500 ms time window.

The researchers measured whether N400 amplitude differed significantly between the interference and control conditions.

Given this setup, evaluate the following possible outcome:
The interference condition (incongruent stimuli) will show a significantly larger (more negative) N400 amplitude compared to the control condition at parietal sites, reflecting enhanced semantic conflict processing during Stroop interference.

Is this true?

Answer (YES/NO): YES